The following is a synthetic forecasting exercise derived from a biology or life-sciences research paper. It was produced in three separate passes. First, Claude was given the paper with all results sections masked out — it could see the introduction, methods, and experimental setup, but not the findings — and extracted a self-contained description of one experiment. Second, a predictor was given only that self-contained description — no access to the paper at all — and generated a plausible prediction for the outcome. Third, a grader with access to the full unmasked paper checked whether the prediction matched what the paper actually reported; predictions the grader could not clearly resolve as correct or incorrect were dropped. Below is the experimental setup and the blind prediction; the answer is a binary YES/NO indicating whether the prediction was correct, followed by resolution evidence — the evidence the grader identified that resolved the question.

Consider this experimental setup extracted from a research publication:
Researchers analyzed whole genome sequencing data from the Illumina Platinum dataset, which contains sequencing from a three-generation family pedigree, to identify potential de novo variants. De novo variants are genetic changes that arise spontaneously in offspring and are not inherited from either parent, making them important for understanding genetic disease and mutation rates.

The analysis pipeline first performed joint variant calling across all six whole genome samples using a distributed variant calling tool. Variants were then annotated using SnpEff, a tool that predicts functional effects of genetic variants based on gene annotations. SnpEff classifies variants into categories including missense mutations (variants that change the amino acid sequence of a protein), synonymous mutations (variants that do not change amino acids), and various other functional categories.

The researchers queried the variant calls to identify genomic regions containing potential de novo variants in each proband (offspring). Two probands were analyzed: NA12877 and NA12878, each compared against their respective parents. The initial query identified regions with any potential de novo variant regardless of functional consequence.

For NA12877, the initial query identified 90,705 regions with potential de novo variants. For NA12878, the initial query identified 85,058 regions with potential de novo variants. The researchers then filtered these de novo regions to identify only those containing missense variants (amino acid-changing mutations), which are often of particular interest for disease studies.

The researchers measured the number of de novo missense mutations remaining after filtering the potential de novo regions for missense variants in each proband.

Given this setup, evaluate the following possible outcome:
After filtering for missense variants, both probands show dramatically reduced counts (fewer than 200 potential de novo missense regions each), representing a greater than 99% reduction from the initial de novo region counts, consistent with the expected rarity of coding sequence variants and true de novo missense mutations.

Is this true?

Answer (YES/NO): YES